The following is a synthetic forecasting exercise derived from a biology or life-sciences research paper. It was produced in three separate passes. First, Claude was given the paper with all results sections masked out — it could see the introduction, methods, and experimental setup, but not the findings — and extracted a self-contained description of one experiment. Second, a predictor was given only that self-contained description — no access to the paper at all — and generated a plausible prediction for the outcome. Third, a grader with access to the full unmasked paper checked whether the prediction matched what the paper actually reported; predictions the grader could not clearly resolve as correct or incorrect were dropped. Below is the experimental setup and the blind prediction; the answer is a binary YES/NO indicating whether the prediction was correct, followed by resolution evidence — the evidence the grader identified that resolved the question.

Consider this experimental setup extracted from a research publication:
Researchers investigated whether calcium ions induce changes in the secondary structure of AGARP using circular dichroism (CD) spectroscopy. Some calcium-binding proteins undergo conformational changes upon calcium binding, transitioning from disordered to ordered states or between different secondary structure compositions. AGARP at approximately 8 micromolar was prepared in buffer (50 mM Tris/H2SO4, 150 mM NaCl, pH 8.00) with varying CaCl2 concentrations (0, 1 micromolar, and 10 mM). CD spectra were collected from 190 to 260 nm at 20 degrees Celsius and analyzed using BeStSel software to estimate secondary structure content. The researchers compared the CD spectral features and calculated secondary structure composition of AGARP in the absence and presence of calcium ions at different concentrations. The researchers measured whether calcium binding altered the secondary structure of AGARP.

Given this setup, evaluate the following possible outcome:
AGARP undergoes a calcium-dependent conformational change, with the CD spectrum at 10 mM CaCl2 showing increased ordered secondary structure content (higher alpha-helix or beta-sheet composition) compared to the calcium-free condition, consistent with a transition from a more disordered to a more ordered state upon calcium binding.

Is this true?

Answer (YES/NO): NO